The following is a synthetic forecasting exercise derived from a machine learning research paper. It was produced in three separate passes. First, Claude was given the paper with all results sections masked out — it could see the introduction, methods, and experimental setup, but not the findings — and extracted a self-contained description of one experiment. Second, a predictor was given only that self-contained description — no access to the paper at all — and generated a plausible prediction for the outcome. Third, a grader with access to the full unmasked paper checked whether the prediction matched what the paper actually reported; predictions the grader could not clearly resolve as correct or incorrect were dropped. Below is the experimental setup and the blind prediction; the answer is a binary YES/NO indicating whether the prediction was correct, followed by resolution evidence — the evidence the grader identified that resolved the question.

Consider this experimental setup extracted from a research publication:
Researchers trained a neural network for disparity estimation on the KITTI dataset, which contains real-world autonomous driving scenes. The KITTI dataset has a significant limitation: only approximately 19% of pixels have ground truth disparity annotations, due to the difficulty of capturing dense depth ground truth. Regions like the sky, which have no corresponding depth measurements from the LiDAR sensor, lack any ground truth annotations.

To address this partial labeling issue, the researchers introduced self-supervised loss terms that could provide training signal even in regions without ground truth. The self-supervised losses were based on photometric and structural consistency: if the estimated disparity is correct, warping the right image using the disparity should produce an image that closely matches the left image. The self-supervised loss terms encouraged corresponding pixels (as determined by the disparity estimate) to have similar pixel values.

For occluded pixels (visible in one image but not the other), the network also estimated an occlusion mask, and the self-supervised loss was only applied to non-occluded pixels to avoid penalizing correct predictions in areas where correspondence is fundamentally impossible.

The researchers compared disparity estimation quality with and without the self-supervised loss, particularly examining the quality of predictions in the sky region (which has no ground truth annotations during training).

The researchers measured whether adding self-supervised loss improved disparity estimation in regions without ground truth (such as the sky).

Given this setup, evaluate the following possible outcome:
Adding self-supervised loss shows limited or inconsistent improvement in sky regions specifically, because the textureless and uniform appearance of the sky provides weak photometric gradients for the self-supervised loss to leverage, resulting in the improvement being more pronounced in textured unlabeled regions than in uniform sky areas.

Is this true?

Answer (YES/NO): NO